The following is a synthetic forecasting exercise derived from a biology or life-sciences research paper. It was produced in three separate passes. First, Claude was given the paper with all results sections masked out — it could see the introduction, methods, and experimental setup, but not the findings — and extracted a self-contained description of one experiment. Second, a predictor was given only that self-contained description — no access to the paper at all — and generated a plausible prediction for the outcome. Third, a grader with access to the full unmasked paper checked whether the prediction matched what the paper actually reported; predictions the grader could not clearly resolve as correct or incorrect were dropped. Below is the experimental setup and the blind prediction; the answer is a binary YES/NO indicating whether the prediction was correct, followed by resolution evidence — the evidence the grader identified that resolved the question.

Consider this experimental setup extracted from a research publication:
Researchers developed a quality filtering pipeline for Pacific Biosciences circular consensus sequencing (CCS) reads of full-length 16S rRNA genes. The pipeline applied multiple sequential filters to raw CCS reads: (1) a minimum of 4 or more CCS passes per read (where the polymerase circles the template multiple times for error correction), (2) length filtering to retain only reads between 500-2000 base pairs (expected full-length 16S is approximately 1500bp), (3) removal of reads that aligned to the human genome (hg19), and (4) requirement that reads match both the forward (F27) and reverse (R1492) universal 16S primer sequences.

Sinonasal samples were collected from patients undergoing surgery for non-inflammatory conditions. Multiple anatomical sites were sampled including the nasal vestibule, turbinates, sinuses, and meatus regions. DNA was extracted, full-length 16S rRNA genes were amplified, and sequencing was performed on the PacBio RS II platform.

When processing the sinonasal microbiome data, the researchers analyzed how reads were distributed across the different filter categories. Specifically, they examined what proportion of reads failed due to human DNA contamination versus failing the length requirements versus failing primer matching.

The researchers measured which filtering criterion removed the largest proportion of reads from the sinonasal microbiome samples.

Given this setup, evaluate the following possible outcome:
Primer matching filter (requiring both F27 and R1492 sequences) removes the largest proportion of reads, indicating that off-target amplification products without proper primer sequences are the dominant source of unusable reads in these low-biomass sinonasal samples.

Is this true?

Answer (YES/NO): YES